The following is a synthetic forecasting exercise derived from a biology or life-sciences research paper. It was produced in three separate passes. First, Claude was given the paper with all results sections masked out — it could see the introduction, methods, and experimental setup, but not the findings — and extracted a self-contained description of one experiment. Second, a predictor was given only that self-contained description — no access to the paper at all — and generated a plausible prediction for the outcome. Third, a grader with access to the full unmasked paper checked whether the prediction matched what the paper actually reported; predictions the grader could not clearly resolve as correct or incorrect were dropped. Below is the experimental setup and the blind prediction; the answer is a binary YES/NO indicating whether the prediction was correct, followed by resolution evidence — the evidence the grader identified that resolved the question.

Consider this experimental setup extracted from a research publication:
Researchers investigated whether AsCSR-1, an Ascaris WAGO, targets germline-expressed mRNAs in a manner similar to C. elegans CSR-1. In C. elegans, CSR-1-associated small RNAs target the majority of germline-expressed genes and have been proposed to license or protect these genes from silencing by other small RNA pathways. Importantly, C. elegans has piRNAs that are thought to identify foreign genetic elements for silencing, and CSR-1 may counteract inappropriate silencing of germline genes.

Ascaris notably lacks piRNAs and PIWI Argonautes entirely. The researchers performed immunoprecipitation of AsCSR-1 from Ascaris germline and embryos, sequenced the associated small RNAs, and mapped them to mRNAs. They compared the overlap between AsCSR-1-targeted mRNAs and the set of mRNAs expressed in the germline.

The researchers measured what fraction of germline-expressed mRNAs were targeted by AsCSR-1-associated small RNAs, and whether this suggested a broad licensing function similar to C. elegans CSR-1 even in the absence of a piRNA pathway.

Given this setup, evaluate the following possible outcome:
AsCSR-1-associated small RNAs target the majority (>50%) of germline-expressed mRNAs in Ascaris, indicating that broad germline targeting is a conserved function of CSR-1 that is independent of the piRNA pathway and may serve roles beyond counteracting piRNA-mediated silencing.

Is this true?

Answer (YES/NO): YES